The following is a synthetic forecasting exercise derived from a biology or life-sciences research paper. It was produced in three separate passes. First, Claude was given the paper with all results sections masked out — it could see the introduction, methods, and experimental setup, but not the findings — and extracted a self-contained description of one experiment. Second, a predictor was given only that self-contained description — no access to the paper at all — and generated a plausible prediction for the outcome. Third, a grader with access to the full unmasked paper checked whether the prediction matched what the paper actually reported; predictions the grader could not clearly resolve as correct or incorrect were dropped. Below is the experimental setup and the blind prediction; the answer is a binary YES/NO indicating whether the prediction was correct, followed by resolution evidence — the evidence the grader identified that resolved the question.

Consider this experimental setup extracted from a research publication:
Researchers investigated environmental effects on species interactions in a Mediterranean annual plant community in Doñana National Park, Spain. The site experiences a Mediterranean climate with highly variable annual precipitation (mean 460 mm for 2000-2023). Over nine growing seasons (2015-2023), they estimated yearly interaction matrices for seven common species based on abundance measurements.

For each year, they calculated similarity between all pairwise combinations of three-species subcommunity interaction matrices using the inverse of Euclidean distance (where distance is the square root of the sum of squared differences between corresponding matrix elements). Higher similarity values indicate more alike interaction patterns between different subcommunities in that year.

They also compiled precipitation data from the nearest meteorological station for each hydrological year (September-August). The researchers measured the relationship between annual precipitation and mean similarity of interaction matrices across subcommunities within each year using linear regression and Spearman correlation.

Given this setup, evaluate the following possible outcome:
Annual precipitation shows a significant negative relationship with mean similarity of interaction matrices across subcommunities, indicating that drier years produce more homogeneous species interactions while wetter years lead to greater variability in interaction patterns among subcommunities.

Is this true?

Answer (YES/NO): NO